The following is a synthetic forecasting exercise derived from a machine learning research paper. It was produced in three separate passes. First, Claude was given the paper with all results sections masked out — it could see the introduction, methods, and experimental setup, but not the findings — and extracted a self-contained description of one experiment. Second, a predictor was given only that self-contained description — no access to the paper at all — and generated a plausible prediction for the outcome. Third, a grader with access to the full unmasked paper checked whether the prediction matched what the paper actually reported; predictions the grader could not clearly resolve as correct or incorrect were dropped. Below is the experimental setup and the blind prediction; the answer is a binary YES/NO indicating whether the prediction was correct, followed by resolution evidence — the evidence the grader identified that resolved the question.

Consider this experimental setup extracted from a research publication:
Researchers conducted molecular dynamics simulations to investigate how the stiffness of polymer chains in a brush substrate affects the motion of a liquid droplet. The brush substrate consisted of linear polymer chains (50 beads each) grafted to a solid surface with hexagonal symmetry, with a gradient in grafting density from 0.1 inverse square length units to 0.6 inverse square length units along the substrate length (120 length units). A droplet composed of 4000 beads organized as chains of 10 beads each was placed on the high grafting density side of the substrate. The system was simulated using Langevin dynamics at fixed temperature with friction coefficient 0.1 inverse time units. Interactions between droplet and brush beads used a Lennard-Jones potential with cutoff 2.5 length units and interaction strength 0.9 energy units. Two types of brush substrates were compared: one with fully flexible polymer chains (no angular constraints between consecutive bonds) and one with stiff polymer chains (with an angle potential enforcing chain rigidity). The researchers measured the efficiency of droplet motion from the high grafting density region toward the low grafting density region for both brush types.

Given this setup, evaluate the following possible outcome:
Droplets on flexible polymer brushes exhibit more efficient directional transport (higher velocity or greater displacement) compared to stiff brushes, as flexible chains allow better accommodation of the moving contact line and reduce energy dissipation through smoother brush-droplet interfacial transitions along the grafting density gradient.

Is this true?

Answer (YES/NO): YES